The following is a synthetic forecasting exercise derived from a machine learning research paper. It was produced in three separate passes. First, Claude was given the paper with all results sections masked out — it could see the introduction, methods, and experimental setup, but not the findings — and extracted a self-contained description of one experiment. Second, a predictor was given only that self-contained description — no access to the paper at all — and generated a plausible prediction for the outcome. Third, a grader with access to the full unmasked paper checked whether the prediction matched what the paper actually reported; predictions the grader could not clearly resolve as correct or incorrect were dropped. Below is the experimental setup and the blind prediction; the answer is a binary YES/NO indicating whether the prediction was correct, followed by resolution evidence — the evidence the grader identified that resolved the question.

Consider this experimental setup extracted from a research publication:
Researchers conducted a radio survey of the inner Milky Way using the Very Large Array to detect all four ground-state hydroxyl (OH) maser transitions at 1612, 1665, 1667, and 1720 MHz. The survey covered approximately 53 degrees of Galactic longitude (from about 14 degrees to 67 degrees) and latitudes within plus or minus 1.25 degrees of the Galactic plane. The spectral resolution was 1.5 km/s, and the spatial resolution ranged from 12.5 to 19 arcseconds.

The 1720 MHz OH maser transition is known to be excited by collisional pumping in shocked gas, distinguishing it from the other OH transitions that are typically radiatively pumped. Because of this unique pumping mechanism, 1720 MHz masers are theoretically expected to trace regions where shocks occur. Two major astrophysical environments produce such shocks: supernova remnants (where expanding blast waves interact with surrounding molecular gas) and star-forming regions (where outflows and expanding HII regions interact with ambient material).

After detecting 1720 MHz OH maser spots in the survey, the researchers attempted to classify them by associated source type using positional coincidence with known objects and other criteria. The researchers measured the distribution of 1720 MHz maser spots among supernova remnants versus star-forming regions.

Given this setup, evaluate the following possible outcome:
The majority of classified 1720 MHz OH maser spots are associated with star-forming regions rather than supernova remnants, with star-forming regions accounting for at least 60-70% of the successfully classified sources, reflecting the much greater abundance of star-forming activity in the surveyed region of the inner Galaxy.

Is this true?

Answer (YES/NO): NO